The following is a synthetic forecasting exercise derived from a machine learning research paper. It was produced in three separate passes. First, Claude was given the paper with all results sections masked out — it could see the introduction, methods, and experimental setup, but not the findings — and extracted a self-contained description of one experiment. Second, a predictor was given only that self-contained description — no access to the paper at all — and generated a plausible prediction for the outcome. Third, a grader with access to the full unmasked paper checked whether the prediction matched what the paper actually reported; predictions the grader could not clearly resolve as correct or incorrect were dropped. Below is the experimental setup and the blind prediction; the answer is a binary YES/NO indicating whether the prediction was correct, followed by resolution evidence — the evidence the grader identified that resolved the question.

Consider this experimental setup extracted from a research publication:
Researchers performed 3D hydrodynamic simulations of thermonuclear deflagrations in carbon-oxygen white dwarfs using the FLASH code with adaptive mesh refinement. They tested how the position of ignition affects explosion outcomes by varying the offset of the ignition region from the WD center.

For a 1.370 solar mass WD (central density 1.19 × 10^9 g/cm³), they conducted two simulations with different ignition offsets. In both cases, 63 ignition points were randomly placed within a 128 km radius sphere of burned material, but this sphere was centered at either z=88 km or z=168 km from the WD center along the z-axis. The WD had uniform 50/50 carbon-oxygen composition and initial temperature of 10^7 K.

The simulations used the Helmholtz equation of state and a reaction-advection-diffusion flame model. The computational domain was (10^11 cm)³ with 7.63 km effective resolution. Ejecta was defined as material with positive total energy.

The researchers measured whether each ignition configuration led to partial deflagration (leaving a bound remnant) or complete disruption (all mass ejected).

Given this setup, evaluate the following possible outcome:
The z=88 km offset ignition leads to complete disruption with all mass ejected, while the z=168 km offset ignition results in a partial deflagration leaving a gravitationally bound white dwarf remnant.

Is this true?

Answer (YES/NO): NO